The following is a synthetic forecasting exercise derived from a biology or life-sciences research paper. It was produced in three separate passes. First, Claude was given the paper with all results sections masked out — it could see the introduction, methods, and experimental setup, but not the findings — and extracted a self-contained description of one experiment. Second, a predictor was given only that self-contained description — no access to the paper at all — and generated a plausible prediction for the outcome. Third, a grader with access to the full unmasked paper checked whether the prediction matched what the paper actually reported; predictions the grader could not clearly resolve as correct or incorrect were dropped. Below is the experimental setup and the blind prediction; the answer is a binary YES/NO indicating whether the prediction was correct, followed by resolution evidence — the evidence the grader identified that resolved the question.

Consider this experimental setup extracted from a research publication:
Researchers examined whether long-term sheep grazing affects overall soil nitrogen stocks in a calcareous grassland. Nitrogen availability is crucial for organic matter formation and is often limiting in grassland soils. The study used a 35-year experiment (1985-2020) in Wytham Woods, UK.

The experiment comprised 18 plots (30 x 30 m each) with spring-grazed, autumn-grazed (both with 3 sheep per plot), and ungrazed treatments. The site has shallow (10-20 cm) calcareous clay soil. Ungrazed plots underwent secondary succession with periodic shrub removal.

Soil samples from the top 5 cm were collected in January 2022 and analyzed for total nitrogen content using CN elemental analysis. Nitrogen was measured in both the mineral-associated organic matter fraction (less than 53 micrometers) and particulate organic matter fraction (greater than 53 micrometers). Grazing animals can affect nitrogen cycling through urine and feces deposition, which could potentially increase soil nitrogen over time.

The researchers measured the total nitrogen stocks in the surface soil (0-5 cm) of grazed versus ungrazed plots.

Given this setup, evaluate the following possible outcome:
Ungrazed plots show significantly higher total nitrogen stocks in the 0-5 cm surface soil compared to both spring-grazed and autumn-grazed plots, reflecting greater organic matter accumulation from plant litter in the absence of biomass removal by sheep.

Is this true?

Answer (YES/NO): NO